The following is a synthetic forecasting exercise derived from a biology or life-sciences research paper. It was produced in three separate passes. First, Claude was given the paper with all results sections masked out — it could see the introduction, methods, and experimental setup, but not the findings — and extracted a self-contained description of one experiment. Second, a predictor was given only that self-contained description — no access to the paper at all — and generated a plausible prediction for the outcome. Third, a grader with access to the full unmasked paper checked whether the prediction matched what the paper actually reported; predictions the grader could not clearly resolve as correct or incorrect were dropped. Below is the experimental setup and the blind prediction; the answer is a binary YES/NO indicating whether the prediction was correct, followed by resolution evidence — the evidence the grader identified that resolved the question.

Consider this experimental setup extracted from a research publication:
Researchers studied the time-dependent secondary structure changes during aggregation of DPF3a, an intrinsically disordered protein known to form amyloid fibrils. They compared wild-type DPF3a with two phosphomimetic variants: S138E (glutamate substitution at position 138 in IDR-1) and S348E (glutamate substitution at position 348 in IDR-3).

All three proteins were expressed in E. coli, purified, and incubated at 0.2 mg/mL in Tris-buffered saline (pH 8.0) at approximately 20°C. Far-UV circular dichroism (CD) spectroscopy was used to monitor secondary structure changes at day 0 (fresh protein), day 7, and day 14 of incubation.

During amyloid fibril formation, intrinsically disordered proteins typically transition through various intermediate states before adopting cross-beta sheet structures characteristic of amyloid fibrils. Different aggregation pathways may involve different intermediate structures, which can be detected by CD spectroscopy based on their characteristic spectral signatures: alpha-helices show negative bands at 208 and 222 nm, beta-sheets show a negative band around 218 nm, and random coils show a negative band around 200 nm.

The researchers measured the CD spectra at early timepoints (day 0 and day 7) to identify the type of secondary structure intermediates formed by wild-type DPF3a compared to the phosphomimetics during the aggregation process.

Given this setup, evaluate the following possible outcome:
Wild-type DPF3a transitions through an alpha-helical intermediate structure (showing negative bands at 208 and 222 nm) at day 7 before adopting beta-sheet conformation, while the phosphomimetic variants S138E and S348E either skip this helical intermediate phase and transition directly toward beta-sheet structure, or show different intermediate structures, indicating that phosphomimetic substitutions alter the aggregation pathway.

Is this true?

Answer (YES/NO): YES